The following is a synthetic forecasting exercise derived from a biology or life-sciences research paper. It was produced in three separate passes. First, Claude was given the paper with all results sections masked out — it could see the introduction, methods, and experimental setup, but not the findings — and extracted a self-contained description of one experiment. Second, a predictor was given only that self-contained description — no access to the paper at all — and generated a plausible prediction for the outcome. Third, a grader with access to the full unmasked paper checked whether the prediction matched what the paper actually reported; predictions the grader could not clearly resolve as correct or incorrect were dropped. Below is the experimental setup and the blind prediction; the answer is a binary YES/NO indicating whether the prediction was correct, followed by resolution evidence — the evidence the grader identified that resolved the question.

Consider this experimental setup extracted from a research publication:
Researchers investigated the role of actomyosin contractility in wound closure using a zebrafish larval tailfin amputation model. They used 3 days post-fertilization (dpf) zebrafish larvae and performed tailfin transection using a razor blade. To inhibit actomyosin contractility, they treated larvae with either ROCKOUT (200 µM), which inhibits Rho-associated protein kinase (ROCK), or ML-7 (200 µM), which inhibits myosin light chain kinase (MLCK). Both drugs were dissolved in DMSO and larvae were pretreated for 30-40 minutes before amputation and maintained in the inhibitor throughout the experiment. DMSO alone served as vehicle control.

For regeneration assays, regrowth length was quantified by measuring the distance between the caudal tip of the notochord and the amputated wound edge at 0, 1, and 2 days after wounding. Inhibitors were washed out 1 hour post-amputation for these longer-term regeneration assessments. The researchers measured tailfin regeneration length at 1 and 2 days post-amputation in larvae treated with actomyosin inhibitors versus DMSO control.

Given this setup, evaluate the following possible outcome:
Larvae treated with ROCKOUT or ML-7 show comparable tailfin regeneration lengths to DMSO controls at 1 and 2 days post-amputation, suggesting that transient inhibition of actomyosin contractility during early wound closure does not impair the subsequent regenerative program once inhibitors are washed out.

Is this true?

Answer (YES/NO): YES